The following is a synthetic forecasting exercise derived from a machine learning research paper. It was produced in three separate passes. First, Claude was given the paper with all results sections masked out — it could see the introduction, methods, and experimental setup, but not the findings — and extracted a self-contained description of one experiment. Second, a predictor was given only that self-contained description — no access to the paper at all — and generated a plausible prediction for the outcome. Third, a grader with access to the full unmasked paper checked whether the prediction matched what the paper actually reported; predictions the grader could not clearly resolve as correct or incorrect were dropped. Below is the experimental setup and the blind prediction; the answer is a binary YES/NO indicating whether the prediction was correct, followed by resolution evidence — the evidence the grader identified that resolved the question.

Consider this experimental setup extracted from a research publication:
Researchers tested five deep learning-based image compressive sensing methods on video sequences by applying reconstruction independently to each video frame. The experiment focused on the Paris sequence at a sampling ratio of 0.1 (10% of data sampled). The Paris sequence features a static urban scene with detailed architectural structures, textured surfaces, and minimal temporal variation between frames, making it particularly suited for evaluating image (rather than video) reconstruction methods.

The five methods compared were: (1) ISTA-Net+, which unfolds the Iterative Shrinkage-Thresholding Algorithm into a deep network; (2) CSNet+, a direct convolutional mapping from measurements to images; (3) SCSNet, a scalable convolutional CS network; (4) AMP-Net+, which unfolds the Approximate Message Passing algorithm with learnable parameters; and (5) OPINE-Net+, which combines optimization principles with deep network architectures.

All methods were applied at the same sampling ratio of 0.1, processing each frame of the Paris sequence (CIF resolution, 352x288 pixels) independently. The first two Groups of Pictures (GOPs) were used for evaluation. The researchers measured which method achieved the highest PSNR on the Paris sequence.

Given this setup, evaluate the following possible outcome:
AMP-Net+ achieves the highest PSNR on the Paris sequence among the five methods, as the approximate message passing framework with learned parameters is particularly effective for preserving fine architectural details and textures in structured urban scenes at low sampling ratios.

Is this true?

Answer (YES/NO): NO